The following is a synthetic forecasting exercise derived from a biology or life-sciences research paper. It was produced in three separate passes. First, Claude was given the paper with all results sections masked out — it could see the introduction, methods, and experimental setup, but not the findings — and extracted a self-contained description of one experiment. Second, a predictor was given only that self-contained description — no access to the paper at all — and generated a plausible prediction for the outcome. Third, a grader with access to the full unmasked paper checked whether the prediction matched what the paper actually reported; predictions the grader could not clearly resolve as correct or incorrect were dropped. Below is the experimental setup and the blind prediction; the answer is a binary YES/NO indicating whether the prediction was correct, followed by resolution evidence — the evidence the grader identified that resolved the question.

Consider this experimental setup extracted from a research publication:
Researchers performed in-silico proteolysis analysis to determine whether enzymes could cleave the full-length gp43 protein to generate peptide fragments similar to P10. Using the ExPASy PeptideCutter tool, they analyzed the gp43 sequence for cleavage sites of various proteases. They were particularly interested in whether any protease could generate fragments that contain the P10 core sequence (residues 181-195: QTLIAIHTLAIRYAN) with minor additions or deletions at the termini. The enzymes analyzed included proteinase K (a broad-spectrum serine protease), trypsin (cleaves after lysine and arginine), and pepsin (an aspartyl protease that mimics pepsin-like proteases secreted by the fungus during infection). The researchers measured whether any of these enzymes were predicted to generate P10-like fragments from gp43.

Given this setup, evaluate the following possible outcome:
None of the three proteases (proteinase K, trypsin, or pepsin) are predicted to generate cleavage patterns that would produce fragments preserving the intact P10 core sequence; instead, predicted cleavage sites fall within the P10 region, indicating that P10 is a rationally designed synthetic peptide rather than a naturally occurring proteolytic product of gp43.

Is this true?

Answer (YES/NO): NO